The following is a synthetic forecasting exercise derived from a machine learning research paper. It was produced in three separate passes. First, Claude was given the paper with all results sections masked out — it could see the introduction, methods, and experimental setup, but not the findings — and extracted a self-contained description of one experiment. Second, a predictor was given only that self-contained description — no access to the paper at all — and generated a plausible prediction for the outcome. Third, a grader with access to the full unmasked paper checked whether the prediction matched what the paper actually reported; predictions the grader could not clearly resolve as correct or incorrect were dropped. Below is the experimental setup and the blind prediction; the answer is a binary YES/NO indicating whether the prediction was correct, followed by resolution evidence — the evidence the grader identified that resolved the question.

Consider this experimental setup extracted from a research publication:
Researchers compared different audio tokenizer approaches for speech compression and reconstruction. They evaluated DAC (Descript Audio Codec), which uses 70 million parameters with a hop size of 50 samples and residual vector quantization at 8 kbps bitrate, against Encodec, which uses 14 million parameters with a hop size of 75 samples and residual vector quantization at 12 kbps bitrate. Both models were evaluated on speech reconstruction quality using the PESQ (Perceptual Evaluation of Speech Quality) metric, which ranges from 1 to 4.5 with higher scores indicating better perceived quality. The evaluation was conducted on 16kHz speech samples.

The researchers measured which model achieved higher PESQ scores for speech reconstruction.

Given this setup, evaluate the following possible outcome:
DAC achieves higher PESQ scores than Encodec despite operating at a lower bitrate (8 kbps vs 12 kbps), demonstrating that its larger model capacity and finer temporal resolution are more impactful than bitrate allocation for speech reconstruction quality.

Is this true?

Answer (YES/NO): YES